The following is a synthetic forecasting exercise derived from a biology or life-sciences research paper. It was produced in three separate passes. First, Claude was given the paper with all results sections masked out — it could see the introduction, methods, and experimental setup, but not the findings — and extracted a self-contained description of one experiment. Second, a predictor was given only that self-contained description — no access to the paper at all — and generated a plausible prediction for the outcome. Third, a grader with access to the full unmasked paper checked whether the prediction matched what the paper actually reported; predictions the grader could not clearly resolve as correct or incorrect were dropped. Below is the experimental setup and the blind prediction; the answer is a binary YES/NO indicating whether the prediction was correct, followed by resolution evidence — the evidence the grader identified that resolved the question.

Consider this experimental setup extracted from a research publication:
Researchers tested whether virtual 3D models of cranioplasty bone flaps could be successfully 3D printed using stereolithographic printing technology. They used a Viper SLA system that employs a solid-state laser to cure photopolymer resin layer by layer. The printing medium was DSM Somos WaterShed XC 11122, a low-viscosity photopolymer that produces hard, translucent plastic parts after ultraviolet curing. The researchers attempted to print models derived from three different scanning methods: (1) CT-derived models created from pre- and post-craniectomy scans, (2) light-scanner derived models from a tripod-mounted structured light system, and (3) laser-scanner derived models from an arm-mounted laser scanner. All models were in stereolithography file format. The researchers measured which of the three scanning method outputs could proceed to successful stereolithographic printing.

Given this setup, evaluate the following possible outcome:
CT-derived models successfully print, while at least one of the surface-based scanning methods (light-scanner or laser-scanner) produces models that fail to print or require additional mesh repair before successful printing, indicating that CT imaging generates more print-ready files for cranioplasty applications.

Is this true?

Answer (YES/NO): NO